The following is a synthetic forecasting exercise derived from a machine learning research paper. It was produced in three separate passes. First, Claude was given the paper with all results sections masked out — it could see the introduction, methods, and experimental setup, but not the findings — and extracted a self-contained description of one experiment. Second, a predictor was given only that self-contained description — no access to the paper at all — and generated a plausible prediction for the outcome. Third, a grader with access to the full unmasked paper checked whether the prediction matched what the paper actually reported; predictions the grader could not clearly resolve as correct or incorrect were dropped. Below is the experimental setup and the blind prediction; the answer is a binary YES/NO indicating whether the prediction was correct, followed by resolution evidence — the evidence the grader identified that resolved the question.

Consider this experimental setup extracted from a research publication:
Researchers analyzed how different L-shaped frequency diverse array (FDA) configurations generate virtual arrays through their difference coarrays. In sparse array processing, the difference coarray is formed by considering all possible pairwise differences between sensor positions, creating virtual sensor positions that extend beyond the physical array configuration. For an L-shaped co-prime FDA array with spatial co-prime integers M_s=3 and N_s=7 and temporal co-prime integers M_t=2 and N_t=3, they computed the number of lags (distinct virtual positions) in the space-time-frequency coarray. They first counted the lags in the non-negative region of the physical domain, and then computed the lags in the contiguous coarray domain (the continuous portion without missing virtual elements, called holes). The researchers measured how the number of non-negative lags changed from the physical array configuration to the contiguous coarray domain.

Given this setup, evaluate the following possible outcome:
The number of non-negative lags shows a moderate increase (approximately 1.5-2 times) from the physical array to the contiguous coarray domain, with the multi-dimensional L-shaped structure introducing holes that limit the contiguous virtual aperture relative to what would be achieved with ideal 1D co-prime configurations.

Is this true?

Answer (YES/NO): NO